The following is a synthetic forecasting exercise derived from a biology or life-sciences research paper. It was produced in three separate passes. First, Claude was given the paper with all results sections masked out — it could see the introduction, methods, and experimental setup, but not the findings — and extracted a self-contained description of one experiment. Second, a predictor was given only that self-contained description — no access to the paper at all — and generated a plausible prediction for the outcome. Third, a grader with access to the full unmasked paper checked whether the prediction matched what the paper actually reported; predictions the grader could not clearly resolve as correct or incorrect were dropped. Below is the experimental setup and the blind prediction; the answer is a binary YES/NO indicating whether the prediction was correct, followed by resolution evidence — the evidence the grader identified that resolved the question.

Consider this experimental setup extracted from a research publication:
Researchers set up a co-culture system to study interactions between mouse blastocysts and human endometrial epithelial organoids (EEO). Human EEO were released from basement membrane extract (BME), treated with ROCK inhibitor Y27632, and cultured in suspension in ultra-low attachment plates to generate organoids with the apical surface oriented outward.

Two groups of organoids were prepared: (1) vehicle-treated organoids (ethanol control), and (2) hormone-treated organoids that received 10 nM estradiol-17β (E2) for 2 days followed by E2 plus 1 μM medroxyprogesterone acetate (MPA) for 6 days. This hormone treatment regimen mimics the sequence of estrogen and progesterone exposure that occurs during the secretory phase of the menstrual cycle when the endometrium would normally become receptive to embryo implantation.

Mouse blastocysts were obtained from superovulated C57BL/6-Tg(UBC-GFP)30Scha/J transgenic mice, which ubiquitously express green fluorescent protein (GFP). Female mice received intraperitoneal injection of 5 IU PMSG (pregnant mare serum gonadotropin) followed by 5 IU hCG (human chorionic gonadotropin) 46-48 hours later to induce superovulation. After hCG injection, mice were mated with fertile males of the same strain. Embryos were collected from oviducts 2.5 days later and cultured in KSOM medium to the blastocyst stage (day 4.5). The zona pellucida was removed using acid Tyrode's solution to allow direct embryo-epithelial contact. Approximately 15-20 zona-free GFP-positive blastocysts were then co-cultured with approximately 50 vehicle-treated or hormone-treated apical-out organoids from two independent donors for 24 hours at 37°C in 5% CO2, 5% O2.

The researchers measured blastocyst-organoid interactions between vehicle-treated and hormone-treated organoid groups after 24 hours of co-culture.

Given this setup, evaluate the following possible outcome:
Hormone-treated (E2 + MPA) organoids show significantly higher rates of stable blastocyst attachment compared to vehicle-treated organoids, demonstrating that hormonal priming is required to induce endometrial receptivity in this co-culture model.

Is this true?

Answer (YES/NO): YES